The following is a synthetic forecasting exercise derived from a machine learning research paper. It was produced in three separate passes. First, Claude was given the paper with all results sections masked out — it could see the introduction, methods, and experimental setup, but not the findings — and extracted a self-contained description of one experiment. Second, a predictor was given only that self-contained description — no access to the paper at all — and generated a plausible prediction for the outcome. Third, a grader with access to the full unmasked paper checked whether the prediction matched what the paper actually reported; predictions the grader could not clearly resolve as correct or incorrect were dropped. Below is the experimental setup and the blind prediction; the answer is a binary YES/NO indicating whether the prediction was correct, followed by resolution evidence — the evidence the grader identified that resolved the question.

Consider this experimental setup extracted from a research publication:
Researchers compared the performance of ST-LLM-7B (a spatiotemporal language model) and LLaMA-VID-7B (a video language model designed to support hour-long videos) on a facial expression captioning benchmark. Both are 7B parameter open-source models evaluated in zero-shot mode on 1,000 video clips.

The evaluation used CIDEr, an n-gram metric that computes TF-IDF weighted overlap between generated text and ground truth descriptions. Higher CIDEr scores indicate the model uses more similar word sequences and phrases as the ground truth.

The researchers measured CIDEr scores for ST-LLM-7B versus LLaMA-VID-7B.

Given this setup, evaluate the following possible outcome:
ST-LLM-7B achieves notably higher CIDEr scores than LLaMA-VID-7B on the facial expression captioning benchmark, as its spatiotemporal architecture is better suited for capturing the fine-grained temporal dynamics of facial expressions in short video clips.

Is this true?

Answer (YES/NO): NO